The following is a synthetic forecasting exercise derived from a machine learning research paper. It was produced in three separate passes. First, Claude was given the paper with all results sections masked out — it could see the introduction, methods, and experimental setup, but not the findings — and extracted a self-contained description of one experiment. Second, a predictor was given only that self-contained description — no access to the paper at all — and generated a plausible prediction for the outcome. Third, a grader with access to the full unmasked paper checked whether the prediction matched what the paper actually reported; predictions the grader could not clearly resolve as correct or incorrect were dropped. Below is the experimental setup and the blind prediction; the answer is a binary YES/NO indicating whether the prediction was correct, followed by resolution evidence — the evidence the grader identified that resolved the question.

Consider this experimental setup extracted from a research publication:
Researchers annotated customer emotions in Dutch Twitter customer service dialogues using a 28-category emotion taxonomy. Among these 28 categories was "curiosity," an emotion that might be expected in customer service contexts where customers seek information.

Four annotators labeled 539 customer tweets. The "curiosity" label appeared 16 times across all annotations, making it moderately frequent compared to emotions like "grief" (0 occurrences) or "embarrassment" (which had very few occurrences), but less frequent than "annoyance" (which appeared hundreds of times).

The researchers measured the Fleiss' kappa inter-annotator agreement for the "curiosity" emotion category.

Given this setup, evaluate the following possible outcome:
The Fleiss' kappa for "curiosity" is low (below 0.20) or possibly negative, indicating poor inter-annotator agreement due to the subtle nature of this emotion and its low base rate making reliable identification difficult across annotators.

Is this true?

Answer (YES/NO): YES